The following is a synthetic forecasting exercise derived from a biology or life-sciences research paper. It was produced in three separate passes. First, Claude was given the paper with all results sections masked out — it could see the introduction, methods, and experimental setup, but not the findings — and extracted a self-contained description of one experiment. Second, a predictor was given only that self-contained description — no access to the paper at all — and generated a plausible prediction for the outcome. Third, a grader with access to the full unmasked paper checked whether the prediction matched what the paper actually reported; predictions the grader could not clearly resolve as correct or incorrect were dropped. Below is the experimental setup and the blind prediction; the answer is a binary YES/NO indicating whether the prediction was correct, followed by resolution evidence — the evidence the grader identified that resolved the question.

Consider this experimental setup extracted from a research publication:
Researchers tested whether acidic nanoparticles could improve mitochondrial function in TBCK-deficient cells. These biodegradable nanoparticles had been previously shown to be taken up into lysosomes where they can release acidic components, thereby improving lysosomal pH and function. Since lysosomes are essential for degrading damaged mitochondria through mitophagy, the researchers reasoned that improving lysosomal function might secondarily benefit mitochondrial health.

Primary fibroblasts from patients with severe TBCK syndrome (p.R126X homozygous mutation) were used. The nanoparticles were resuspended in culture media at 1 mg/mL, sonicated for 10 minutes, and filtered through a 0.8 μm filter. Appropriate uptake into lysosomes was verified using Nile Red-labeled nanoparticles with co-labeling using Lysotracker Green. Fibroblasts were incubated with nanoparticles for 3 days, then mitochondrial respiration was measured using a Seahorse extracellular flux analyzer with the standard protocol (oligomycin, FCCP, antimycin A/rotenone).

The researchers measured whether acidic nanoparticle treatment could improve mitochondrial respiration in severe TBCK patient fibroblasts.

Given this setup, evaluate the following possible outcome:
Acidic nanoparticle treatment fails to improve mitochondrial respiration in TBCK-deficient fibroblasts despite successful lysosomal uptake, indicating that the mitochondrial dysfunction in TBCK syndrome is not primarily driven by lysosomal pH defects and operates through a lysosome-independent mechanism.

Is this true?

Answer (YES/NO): NO